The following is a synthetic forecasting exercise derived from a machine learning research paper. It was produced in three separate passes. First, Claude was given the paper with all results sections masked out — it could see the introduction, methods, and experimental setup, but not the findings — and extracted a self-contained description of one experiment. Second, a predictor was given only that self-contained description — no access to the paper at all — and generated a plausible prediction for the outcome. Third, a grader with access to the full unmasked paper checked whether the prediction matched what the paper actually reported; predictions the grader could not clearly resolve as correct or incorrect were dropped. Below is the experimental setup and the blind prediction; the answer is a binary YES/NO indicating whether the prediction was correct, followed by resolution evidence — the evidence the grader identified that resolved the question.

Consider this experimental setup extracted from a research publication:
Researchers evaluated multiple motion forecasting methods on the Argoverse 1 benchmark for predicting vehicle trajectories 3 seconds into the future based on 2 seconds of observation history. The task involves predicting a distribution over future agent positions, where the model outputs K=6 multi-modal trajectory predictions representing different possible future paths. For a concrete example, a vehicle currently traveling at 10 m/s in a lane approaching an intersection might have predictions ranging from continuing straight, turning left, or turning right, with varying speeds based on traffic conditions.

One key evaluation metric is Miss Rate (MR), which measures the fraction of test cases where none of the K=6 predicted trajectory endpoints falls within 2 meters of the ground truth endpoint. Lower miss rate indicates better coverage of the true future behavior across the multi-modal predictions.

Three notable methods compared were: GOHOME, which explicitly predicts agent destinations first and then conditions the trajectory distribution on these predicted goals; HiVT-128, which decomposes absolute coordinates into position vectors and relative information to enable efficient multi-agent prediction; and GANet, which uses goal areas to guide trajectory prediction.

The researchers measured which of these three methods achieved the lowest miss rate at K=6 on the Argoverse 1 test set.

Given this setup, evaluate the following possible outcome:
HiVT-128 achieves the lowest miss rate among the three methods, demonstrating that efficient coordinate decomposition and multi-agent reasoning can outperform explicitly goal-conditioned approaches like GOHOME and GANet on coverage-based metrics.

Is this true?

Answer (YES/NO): NO